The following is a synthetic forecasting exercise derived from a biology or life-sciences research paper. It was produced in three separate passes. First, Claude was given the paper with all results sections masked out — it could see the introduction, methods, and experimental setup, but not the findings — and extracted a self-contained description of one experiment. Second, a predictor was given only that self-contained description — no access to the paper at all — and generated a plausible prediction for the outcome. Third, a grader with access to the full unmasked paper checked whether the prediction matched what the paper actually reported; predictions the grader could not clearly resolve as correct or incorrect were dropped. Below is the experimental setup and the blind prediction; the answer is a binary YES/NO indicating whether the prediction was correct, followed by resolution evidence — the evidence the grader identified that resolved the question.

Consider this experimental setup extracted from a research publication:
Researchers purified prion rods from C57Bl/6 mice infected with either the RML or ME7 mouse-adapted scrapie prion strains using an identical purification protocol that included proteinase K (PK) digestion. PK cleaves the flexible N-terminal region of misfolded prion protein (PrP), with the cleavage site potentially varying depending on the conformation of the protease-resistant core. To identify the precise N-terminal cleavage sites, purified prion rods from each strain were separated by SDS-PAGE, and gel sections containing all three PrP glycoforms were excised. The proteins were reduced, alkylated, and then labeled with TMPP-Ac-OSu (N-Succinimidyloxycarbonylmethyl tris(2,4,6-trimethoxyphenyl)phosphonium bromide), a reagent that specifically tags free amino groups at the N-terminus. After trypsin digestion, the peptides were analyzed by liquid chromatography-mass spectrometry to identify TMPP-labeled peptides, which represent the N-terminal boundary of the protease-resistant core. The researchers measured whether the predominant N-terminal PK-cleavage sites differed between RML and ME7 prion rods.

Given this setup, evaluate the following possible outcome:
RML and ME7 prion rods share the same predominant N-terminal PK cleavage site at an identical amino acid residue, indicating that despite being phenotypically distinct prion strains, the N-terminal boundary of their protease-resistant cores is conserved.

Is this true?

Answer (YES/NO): YES